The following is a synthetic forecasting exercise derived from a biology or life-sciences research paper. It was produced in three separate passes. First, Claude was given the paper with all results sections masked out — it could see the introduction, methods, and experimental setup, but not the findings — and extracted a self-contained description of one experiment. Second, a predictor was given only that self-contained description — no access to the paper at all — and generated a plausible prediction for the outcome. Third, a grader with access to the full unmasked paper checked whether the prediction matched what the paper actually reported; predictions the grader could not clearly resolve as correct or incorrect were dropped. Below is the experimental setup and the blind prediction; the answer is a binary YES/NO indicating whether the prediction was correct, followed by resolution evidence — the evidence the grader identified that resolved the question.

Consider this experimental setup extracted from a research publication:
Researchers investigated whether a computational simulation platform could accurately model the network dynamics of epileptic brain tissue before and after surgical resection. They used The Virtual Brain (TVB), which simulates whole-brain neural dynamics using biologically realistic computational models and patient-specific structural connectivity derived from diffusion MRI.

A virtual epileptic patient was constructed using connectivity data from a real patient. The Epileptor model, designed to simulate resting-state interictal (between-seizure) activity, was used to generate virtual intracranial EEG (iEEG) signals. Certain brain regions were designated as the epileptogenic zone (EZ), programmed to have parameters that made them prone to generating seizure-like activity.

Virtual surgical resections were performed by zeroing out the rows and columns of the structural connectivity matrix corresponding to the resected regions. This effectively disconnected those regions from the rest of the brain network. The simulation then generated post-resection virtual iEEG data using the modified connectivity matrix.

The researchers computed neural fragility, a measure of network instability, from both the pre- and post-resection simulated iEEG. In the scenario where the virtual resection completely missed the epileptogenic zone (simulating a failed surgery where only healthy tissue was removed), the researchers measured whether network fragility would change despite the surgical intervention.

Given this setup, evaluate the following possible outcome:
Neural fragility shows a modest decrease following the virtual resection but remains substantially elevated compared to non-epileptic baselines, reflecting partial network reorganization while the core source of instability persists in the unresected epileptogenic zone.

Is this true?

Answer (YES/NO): NO